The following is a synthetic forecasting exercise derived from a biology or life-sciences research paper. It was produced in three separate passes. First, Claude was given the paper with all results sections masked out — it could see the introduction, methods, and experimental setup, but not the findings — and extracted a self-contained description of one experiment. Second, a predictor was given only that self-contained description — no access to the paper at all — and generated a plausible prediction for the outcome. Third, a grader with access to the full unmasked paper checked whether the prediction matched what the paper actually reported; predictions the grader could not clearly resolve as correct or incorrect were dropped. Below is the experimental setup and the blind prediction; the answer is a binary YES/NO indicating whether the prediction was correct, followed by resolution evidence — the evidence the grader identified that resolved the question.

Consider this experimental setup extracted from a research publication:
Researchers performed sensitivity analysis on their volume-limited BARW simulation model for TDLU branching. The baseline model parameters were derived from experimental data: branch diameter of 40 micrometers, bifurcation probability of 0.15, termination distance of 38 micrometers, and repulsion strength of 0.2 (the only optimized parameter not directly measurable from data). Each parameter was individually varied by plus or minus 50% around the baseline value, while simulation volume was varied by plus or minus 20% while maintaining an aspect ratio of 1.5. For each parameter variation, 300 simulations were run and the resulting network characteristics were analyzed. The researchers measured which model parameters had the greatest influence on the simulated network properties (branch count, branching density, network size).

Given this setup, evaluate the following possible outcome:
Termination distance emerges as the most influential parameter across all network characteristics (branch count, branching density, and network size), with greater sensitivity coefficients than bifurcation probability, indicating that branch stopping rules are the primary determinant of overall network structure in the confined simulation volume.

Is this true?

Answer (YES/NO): NO